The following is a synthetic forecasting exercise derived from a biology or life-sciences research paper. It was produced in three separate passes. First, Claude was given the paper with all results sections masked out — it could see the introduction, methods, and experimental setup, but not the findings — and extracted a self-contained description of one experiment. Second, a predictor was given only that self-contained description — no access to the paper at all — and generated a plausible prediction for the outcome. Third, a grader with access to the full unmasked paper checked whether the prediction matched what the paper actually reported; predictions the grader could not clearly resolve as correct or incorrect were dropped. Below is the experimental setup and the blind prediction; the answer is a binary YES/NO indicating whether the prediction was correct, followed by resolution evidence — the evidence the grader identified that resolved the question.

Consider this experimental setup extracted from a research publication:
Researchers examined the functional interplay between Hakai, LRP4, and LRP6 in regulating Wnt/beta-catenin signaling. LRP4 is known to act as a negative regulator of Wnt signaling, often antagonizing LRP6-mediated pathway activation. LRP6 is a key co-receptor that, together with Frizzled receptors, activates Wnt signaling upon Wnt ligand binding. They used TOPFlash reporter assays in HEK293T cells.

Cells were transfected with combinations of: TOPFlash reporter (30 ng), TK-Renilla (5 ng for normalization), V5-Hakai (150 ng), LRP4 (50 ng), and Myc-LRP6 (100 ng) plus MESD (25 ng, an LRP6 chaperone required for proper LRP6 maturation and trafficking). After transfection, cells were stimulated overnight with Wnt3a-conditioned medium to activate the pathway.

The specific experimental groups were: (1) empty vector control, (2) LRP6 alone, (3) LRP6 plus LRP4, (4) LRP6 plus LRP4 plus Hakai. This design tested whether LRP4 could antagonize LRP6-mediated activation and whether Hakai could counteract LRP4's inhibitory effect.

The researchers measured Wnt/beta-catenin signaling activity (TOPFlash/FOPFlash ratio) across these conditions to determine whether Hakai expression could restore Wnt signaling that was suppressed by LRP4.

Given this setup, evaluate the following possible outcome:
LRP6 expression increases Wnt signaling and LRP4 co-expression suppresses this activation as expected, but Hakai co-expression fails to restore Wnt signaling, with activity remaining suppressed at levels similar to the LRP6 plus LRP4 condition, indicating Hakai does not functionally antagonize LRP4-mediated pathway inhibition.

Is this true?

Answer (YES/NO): NO